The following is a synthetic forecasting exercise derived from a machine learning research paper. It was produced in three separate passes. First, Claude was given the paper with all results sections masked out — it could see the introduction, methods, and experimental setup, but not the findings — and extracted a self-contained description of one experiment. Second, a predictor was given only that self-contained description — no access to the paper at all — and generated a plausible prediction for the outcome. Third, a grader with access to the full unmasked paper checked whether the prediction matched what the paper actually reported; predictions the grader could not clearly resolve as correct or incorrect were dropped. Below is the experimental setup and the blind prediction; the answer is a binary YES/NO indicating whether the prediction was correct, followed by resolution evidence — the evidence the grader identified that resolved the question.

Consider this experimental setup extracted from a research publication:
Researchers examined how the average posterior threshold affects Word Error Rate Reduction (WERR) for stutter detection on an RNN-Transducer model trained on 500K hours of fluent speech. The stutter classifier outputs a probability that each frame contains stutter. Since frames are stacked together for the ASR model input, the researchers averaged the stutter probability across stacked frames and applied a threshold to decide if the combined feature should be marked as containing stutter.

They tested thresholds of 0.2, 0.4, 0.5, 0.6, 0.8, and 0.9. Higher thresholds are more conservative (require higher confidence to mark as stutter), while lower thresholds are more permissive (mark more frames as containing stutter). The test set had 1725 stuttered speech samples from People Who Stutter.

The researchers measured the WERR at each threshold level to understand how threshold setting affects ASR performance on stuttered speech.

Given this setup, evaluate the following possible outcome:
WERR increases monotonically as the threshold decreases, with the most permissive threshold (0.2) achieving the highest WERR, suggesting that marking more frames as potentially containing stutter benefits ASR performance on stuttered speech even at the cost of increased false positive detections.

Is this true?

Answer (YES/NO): NO